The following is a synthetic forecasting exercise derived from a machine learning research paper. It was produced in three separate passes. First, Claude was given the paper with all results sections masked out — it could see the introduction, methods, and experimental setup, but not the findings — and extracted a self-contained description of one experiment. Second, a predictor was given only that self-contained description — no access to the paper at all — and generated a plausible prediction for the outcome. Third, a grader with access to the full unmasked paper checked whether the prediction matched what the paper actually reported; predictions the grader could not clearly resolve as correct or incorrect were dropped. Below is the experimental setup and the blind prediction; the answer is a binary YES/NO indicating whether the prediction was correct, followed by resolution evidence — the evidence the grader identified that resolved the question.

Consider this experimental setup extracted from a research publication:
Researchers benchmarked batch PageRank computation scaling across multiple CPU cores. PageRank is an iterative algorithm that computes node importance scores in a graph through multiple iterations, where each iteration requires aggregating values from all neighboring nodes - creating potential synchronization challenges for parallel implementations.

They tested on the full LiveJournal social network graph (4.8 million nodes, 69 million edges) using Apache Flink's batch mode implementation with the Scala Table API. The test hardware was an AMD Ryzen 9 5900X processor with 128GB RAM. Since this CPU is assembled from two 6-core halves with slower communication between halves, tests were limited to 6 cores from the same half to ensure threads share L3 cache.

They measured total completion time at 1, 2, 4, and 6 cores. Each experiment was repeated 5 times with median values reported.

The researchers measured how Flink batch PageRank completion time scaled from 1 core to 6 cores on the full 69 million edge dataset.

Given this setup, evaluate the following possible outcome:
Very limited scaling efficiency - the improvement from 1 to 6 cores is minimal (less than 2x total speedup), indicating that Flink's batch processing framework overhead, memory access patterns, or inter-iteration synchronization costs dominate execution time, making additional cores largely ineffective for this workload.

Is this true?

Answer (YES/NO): NO